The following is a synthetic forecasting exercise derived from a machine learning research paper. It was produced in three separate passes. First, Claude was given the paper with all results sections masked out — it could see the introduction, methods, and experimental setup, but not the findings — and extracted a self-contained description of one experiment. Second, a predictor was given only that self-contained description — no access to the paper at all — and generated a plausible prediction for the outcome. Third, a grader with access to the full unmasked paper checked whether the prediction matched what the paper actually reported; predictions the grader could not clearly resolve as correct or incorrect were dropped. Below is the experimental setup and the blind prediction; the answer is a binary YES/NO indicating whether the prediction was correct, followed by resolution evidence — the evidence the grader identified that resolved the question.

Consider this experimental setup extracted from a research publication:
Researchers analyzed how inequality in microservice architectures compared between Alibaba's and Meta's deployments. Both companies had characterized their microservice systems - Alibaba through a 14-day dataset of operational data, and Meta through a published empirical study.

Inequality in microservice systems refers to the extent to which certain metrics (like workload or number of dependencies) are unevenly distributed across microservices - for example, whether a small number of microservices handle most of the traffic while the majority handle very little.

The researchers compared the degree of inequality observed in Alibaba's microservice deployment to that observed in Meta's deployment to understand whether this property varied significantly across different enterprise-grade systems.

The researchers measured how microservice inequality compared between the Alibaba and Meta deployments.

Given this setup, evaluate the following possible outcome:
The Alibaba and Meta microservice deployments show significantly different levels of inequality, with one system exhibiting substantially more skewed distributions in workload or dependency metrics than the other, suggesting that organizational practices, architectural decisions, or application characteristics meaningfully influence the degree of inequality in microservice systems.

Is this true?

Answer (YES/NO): NO